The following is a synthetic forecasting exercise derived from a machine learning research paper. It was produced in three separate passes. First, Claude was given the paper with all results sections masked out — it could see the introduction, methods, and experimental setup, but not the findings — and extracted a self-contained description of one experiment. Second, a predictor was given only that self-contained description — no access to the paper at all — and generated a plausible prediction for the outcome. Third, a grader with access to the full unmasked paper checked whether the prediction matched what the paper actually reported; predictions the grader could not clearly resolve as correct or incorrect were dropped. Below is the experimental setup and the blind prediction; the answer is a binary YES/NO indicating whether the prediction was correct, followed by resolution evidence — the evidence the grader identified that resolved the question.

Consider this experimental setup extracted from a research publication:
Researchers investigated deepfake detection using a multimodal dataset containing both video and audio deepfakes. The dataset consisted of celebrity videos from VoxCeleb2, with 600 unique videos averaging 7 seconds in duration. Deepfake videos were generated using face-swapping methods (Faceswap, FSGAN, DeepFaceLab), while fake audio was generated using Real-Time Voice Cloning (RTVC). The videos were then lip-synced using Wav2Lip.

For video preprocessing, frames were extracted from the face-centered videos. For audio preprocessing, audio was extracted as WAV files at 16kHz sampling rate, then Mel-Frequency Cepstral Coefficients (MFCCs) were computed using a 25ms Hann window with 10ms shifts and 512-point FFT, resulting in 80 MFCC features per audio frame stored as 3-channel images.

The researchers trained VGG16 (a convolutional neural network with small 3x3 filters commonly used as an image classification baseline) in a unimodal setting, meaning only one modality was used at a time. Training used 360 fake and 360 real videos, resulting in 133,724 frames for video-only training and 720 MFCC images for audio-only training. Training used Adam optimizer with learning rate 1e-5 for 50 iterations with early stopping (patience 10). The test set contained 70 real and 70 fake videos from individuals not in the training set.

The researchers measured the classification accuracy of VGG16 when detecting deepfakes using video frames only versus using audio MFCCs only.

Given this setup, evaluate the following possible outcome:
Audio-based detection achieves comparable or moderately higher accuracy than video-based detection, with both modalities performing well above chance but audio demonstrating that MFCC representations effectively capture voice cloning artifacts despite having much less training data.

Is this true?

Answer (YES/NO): NO